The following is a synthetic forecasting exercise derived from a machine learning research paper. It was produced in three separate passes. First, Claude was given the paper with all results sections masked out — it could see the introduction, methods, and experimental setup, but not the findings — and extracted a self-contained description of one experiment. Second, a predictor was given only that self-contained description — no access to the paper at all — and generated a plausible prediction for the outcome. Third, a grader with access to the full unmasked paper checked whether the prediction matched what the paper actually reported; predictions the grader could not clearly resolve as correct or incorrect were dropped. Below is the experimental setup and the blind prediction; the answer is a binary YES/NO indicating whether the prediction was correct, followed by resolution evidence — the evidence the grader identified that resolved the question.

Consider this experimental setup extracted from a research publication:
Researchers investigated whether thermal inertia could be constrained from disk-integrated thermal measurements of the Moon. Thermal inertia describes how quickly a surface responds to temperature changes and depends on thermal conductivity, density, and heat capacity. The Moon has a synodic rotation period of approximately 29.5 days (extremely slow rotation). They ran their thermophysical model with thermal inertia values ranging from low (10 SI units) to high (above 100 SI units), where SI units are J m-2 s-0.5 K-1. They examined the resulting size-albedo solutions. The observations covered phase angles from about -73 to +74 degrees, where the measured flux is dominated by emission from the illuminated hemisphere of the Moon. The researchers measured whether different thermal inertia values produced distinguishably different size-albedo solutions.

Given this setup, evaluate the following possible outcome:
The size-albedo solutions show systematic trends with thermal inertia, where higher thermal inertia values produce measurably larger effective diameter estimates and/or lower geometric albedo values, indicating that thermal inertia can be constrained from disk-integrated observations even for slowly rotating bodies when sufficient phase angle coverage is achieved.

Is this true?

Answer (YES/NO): NO